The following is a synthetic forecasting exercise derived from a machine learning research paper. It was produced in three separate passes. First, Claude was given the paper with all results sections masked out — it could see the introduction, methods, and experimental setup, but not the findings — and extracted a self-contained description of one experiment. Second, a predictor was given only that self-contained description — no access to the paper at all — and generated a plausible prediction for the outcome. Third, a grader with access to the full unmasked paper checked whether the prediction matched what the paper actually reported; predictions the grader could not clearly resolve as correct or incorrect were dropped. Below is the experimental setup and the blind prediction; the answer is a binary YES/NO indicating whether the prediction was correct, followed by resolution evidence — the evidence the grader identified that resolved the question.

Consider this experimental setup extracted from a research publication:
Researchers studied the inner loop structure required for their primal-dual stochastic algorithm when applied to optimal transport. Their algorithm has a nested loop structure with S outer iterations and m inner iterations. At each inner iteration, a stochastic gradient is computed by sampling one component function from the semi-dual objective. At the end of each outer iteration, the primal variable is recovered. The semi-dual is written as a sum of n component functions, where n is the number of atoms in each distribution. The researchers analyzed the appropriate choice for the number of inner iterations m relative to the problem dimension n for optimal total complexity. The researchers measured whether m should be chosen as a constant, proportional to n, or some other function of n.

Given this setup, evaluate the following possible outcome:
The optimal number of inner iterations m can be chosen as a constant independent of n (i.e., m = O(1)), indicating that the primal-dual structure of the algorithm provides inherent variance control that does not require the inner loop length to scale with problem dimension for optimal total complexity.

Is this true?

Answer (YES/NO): NO